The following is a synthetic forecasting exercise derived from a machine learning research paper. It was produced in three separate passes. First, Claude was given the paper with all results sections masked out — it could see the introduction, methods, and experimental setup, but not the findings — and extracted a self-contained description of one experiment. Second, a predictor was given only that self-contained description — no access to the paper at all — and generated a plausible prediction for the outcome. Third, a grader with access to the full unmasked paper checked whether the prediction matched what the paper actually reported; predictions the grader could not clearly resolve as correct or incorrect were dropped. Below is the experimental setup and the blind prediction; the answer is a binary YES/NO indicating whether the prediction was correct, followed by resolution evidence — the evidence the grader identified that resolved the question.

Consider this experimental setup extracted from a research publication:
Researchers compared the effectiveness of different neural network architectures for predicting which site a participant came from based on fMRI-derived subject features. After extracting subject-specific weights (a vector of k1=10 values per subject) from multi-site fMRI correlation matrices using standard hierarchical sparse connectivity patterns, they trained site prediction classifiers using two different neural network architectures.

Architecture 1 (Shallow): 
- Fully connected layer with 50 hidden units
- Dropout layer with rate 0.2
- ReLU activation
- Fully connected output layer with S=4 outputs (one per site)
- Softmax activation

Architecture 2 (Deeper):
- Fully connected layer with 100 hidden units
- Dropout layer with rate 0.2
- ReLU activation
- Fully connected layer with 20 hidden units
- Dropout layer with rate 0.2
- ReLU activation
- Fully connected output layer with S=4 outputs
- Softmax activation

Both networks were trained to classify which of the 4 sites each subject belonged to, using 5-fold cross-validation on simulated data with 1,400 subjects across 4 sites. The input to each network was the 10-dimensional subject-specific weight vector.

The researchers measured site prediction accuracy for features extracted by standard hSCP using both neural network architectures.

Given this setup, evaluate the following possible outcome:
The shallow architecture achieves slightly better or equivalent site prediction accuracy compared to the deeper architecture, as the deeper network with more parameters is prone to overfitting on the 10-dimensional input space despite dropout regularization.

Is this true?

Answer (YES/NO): NO